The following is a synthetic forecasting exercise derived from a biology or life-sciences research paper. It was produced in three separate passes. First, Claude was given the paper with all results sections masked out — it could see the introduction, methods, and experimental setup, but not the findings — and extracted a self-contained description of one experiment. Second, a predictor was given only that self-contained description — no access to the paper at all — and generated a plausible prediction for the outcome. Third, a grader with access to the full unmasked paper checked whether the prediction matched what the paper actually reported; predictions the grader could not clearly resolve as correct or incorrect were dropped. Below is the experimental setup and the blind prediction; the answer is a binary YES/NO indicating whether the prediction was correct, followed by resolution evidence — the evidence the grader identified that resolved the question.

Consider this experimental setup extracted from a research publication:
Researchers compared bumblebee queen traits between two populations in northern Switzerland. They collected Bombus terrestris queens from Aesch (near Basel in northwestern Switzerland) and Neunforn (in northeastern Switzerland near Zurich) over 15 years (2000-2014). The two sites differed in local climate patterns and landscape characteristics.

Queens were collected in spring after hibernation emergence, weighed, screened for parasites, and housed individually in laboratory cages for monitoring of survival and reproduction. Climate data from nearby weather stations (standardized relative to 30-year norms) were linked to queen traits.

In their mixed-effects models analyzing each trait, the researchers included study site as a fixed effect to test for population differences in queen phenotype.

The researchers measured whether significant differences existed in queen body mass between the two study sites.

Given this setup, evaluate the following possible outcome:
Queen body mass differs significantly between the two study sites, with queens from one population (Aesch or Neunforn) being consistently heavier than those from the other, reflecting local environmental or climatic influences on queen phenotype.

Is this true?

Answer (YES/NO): YES